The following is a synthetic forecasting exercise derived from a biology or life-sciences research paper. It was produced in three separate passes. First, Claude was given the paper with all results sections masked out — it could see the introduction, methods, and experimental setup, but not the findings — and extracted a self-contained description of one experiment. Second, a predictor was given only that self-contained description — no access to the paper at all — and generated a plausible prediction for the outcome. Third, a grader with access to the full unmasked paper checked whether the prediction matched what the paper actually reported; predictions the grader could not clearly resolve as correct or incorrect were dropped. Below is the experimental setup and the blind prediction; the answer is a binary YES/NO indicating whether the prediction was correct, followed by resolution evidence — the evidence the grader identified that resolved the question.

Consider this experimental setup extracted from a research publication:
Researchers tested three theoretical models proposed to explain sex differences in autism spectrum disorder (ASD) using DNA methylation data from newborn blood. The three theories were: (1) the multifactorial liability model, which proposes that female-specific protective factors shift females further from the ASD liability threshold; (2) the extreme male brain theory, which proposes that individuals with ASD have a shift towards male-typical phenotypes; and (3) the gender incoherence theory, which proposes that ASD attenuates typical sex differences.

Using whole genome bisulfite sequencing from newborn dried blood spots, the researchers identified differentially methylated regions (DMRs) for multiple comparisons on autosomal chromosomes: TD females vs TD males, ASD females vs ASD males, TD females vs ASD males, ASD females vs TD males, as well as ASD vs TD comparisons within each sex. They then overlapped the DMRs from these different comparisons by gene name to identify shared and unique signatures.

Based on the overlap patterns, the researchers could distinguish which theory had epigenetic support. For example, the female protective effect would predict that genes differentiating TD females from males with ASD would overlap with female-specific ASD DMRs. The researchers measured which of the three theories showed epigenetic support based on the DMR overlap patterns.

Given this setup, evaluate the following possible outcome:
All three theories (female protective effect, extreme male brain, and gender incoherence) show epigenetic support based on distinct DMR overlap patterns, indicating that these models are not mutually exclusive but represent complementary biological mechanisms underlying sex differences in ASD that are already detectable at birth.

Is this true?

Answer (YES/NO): NO